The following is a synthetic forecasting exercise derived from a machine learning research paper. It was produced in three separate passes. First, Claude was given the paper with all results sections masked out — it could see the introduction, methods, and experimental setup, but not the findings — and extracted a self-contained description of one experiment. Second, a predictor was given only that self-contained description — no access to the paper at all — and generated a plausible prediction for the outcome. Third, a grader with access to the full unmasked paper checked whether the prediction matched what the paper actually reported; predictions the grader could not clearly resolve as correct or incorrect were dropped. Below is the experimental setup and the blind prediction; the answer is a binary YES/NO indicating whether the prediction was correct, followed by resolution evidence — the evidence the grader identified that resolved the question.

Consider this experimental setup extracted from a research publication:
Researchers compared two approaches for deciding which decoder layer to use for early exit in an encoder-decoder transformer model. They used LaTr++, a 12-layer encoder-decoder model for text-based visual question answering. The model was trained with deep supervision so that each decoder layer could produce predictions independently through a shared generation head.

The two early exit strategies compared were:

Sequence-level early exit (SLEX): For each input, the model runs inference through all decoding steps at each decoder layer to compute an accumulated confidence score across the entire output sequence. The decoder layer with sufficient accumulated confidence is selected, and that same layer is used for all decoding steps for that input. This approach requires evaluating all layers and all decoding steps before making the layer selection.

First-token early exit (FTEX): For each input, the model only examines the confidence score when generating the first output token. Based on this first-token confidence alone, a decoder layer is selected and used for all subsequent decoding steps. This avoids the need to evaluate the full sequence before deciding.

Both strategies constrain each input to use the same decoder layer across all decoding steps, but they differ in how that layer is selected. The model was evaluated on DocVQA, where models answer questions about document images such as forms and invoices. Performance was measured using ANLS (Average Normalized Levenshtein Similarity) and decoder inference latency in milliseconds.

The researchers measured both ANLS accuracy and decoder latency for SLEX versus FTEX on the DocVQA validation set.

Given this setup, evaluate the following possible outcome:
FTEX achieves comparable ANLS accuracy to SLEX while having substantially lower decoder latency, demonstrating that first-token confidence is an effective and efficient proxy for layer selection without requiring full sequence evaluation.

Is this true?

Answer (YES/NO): NO